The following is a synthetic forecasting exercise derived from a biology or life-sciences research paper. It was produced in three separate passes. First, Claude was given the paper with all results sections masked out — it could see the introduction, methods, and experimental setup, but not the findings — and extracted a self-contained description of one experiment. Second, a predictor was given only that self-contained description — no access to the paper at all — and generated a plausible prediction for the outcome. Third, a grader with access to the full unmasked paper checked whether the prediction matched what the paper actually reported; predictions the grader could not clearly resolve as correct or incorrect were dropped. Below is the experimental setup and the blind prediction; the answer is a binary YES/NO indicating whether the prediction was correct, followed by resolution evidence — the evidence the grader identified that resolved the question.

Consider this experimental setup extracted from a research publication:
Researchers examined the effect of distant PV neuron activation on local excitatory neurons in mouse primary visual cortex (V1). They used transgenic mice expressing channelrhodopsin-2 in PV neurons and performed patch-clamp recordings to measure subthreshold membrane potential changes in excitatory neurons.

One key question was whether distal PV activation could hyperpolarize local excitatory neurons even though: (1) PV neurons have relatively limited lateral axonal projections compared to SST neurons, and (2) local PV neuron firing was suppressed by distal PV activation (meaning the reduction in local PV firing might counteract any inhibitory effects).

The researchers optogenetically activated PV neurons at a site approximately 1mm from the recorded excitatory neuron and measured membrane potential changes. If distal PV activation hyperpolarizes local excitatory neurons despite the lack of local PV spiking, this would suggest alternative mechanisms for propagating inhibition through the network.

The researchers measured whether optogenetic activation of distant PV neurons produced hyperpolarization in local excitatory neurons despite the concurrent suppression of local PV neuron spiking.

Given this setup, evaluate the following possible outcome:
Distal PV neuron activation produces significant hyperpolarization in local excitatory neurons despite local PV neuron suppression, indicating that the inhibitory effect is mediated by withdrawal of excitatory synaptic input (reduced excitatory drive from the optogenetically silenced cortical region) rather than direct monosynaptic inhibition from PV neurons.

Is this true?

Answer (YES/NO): NO